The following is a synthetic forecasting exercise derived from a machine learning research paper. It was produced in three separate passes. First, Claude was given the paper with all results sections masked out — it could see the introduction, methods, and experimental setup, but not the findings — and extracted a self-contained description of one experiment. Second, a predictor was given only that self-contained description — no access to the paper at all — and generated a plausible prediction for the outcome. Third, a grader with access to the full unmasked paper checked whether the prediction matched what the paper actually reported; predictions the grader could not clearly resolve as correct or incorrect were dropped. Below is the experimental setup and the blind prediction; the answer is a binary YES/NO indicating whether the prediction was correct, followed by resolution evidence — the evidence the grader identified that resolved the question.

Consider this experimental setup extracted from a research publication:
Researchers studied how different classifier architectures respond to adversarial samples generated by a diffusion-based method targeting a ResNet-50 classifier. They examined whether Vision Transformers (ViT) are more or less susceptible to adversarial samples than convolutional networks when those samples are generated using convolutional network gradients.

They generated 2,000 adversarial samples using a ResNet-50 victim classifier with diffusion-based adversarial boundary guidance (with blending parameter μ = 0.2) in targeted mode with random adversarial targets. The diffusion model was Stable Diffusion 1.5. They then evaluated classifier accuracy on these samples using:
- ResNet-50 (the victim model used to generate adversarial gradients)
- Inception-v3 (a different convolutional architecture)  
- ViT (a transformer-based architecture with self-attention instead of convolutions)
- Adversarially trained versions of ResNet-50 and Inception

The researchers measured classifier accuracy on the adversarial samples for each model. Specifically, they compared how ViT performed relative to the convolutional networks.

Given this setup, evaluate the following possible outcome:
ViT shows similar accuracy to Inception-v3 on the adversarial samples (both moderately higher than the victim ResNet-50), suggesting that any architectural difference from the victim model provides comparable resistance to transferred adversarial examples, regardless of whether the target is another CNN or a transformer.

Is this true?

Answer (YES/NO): NO